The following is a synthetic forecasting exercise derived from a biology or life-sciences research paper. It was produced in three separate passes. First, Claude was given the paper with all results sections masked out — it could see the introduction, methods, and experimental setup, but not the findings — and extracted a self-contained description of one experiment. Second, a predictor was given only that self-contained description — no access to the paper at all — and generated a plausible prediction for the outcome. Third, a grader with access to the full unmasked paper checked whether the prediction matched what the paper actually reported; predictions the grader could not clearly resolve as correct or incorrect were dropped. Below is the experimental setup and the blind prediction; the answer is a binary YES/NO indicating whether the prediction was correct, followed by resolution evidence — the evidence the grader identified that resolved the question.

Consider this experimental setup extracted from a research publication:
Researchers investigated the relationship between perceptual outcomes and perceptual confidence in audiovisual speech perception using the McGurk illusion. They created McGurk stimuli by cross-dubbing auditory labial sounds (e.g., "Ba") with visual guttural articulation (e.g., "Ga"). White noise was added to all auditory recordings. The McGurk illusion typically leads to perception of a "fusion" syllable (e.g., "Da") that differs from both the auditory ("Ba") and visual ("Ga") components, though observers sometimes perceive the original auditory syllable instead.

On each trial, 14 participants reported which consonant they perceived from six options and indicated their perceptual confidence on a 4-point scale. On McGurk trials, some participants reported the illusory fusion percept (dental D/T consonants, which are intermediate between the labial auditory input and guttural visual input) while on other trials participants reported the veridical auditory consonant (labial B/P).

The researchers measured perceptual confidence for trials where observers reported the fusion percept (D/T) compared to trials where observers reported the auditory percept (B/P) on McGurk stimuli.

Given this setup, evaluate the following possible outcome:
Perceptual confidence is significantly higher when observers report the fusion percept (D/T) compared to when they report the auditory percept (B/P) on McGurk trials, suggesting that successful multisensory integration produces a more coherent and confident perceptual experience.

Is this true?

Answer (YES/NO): YES